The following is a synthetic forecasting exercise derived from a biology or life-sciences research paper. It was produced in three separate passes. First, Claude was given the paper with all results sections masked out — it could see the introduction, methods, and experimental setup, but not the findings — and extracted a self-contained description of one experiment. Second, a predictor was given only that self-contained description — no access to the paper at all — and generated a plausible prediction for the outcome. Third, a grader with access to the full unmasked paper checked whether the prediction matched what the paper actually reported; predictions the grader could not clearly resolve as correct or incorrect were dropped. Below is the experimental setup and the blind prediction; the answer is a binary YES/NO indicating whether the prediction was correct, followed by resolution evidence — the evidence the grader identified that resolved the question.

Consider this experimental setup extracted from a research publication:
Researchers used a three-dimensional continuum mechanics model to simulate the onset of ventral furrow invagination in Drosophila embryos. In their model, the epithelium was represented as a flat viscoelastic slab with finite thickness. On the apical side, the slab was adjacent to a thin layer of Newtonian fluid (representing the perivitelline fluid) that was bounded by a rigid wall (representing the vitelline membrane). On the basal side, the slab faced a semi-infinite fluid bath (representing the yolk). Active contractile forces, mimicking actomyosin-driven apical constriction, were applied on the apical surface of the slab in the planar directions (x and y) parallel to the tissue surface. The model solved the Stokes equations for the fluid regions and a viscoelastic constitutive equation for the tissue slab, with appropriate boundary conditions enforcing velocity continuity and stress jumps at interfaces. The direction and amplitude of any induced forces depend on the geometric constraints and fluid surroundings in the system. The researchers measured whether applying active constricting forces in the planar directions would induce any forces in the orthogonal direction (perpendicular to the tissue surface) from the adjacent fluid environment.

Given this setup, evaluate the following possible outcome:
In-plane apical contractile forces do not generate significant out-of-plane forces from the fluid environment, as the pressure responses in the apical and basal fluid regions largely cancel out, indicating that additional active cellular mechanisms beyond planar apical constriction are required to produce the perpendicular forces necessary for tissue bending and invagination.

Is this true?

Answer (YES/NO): NO